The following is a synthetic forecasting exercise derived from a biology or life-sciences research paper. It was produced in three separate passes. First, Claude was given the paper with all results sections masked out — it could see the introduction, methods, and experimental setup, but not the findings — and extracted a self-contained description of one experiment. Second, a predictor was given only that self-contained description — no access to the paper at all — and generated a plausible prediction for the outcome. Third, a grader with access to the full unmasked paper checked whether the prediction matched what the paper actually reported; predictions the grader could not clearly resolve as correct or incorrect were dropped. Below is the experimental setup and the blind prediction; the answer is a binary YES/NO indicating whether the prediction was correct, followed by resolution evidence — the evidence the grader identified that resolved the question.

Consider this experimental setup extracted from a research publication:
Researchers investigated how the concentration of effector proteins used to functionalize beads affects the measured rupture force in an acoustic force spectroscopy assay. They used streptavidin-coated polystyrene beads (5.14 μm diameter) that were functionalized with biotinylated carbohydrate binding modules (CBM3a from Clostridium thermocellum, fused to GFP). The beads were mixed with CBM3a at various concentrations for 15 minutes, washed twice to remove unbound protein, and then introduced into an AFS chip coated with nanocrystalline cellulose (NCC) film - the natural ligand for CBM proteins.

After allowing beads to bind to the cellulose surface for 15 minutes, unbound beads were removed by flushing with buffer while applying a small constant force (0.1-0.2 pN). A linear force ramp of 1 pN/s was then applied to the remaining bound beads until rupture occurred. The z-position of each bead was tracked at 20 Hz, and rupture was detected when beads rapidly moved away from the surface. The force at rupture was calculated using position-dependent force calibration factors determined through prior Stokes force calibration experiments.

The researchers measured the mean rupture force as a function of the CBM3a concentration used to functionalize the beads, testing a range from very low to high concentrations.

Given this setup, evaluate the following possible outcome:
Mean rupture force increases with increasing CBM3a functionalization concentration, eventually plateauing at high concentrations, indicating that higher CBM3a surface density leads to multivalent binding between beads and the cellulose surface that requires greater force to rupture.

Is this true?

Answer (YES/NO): YES